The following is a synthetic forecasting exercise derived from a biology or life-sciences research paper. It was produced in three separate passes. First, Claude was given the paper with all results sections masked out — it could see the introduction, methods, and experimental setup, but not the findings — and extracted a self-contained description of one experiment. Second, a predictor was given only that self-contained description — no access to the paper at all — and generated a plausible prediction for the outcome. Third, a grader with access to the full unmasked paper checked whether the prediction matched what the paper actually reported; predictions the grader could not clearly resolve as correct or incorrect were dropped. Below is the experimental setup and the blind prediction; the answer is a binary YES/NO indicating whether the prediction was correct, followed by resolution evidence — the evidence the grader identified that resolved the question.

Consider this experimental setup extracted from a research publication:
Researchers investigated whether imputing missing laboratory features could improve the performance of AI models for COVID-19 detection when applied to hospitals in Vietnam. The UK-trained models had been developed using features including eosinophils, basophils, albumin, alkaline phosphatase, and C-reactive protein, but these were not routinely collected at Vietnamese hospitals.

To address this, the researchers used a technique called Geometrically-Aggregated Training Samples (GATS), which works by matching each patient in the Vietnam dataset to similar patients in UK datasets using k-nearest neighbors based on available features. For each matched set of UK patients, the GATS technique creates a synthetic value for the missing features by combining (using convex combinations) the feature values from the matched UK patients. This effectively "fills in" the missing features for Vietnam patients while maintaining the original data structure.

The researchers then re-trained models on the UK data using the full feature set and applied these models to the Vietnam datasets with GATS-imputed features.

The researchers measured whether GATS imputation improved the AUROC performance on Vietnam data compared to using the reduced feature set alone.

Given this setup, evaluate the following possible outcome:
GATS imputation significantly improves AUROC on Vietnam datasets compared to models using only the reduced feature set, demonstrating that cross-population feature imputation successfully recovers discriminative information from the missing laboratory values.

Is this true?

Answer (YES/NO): NO